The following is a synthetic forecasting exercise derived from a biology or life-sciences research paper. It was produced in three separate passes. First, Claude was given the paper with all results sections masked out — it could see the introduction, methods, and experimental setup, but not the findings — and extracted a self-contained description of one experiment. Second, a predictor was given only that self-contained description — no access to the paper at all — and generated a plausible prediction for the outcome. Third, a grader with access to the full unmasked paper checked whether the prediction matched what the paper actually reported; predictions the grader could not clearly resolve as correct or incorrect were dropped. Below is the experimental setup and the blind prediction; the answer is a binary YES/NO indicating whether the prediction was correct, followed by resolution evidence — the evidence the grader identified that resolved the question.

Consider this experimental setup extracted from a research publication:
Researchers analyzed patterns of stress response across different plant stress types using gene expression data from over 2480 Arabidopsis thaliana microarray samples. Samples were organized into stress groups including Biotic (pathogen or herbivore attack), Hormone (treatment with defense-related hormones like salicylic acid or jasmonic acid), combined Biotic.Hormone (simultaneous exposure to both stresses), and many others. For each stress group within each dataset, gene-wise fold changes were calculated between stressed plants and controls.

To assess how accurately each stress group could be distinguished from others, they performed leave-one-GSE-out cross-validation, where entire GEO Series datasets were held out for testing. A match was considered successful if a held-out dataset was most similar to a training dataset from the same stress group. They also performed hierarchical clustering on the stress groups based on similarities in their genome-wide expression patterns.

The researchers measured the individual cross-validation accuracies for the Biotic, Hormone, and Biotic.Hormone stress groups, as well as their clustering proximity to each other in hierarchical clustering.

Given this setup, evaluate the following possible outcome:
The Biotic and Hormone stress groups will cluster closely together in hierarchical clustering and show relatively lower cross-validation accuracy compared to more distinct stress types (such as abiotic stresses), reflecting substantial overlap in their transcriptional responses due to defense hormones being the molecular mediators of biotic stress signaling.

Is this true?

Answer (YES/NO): YES